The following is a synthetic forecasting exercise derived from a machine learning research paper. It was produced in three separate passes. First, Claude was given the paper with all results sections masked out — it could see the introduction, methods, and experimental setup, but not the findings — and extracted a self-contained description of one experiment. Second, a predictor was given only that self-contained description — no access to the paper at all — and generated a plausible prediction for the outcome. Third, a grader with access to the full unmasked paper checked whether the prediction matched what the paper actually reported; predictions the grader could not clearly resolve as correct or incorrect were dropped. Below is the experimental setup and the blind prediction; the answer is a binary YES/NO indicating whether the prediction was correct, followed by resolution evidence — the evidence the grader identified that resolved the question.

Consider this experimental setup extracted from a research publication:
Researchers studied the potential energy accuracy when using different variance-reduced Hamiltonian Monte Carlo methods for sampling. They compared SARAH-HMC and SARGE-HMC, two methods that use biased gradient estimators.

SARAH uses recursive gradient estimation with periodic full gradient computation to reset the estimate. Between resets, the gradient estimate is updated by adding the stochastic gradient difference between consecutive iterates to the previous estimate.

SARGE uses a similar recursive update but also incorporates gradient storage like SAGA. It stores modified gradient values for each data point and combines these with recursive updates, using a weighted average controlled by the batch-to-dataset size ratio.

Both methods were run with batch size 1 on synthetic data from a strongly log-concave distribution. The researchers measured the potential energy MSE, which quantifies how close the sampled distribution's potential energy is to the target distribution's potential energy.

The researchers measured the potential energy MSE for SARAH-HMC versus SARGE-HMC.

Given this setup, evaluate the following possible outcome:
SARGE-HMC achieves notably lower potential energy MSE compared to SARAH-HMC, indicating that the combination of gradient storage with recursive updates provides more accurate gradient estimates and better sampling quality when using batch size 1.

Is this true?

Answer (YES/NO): NO